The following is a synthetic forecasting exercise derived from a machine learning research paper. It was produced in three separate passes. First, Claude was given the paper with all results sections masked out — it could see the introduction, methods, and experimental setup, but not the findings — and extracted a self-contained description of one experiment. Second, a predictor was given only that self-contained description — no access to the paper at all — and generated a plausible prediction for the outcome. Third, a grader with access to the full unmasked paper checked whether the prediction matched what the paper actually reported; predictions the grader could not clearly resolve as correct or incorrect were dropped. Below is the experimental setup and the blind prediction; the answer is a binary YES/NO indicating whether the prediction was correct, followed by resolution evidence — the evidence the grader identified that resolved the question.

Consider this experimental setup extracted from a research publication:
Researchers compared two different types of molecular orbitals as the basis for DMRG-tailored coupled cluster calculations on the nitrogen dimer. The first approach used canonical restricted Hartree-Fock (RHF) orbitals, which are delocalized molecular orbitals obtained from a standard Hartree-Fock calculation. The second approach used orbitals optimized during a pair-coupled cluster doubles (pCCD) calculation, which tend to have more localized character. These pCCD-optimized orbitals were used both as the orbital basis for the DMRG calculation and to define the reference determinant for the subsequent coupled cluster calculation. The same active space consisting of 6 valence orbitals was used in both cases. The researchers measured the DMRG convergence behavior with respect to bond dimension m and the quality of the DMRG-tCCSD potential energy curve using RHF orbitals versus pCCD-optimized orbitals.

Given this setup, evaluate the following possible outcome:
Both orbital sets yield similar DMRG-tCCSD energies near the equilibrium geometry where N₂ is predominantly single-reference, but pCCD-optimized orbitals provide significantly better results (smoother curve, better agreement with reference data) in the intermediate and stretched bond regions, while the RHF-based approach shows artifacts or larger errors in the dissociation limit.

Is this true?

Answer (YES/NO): NO